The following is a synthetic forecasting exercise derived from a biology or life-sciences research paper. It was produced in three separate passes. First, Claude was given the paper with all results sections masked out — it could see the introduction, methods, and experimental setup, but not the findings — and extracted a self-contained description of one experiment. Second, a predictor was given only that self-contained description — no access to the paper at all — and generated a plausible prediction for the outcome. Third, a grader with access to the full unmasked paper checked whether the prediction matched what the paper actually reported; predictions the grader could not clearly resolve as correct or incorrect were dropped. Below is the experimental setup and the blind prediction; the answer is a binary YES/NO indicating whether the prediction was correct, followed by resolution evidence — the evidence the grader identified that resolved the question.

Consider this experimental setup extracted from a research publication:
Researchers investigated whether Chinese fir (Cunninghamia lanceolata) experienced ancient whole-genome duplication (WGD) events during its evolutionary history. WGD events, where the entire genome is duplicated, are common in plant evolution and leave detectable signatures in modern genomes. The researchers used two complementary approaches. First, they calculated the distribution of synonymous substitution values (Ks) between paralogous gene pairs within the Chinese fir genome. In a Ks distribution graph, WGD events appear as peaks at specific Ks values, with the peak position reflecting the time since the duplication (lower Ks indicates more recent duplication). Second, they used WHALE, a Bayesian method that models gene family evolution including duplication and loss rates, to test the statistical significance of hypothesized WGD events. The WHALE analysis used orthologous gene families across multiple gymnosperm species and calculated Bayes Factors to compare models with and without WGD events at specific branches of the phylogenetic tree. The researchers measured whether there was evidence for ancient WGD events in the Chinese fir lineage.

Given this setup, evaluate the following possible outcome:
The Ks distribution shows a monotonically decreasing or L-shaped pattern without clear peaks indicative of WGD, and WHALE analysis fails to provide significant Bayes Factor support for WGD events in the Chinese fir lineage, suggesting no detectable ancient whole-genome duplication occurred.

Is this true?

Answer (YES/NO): NO